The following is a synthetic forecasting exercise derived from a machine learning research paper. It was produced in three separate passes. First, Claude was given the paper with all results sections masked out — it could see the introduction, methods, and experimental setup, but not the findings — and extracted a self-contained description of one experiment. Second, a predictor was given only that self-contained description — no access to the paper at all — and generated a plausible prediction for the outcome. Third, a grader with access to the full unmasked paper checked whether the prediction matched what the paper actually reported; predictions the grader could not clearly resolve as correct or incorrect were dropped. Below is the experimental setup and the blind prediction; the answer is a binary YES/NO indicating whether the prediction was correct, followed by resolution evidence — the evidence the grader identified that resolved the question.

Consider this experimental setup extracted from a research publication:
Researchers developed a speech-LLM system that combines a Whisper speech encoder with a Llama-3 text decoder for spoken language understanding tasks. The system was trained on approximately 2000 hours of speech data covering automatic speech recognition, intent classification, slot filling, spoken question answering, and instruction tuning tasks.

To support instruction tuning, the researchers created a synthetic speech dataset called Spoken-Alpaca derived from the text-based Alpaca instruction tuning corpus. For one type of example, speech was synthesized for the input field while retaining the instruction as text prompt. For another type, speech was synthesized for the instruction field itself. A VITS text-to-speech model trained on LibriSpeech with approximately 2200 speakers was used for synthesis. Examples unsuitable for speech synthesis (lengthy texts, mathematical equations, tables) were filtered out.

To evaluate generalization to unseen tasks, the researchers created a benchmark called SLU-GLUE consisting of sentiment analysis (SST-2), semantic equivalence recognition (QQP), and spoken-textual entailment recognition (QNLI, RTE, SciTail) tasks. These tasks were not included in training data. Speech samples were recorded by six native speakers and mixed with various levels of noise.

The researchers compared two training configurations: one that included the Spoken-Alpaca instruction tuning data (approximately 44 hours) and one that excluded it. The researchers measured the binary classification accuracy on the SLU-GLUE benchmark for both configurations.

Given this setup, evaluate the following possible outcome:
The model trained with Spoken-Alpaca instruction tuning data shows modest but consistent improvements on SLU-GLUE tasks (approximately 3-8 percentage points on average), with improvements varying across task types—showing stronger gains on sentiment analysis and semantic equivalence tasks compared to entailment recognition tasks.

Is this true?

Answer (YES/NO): NO